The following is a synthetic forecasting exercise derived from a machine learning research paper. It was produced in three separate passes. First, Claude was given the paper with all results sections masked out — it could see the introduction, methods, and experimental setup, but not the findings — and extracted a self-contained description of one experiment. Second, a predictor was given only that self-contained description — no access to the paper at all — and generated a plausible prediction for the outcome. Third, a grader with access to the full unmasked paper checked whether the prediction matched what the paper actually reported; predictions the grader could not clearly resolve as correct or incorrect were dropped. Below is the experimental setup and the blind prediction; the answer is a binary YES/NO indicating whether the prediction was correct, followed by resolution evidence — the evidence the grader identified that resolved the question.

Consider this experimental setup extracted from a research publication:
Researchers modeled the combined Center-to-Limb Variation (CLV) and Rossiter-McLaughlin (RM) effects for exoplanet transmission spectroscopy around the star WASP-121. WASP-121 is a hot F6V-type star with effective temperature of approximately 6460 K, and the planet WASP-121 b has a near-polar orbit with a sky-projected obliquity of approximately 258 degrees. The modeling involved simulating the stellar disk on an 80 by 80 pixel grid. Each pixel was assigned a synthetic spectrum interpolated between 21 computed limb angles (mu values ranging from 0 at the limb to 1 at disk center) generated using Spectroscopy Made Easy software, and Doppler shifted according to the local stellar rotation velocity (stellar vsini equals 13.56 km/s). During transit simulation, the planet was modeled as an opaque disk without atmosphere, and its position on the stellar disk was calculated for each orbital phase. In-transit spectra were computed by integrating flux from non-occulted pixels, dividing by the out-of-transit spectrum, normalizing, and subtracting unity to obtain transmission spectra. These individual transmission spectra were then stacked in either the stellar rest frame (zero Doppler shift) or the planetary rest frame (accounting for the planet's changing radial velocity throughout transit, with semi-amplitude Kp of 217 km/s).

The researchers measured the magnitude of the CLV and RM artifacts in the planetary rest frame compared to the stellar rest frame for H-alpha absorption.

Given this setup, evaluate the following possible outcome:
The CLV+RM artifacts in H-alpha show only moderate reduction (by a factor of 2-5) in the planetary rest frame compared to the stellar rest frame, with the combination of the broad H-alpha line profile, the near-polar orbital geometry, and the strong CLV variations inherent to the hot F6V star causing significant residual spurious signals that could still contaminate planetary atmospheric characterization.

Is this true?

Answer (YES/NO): NO